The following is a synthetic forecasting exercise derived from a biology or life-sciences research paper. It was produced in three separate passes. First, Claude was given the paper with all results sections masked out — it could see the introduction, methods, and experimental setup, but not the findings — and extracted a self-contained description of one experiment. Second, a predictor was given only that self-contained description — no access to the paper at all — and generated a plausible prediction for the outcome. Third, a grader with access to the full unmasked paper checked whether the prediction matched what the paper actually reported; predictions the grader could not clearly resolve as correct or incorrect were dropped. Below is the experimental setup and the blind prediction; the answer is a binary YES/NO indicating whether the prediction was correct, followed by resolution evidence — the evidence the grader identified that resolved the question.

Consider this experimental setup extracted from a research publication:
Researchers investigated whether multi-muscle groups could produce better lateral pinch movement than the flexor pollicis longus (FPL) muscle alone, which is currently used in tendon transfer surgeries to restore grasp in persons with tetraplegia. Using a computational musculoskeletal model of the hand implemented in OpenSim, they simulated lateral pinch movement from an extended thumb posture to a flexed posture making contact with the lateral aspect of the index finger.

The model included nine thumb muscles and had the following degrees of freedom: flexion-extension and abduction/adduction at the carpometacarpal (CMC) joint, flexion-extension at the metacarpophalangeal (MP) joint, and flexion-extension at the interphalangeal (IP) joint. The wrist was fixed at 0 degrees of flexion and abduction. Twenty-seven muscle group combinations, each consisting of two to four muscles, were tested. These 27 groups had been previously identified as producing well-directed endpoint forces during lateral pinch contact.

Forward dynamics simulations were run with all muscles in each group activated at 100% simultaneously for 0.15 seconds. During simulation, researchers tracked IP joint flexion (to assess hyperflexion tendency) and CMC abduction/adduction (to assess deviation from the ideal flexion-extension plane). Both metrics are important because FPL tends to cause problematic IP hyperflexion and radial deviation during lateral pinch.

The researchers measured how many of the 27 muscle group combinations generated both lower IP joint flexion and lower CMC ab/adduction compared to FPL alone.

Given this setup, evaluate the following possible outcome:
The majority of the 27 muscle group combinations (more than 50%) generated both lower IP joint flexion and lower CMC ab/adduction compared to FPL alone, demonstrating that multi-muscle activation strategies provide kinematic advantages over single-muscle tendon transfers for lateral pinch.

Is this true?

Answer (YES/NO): NO